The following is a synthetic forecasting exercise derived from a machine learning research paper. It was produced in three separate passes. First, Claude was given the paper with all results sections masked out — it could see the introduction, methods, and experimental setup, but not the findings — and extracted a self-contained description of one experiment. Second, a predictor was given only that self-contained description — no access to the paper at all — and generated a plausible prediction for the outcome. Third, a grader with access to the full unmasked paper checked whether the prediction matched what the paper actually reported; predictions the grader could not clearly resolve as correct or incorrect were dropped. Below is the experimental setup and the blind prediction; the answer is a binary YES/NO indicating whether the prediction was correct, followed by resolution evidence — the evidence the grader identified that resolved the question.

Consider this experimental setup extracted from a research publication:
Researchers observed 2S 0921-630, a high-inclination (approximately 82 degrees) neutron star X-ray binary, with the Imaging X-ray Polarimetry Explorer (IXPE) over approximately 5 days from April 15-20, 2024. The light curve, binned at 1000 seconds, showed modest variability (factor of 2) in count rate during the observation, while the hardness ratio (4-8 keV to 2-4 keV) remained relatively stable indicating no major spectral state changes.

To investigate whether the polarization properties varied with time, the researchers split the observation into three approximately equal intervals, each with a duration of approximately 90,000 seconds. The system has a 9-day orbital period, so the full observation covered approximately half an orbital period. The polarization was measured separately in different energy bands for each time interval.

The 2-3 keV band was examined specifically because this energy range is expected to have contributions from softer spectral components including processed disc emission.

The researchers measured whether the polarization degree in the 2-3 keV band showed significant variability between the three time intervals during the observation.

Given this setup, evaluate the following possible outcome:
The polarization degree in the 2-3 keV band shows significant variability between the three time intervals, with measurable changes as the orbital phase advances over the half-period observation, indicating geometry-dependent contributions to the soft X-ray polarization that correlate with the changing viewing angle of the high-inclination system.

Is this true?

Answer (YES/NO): NO